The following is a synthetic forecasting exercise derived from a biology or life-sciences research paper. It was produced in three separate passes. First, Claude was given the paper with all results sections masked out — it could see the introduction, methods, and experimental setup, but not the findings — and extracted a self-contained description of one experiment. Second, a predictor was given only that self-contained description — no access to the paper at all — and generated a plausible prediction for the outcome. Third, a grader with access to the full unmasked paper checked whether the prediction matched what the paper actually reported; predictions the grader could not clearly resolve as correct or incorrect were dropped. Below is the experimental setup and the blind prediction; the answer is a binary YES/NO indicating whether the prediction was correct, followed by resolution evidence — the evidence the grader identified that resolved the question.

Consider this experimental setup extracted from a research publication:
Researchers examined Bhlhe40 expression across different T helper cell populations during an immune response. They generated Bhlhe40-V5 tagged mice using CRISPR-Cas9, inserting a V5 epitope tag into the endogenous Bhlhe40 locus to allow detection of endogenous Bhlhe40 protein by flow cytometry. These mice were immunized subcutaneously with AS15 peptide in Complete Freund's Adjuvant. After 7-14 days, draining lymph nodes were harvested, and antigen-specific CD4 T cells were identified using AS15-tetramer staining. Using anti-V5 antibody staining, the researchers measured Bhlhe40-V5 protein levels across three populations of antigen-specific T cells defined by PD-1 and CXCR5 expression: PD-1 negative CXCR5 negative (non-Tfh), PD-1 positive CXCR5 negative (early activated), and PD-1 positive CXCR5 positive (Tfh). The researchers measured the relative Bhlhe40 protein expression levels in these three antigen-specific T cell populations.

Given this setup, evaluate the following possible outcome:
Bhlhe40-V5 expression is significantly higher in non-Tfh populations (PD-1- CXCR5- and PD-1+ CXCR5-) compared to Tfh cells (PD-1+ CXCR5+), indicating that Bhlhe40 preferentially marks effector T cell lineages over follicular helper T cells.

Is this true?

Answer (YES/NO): YES